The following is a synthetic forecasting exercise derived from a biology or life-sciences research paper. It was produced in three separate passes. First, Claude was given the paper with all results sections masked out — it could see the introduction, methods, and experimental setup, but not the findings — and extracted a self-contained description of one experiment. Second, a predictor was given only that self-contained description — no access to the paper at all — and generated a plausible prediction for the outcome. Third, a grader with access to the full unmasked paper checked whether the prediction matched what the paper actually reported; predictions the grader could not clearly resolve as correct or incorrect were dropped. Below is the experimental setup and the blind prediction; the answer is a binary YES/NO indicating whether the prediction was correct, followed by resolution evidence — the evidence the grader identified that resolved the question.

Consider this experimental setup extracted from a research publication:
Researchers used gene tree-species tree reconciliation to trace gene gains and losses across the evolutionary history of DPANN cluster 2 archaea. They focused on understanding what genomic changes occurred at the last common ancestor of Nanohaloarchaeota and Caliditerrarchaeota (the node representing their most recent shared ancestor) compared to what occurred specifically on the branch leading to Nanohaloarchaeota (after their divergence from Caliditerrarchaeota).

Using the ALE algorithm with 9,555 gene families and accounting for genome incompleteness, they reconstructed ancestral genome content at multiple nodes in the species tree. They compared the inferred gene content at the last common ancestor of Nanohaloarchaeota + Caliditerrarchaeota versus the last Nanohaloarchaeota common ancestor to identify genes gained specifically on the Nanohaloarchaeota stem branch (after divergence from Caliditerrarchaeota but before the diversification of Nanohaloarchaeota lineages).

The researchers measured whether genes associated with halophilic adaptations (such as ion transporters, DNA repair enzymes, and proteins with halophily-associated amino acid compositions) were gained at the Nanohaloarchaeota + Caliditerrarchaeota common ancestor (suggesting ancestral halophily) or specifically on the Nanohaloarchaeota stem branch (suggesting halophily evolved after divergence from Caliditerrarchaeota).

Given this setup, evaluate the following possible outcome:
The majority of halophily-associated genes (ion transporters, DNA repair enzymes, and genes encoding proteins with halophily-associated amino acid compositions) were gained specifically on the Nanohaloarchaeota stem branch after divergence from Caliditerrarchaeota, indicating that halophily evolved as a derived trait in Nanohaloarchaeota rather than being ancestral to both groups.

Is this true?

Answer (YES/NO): YES